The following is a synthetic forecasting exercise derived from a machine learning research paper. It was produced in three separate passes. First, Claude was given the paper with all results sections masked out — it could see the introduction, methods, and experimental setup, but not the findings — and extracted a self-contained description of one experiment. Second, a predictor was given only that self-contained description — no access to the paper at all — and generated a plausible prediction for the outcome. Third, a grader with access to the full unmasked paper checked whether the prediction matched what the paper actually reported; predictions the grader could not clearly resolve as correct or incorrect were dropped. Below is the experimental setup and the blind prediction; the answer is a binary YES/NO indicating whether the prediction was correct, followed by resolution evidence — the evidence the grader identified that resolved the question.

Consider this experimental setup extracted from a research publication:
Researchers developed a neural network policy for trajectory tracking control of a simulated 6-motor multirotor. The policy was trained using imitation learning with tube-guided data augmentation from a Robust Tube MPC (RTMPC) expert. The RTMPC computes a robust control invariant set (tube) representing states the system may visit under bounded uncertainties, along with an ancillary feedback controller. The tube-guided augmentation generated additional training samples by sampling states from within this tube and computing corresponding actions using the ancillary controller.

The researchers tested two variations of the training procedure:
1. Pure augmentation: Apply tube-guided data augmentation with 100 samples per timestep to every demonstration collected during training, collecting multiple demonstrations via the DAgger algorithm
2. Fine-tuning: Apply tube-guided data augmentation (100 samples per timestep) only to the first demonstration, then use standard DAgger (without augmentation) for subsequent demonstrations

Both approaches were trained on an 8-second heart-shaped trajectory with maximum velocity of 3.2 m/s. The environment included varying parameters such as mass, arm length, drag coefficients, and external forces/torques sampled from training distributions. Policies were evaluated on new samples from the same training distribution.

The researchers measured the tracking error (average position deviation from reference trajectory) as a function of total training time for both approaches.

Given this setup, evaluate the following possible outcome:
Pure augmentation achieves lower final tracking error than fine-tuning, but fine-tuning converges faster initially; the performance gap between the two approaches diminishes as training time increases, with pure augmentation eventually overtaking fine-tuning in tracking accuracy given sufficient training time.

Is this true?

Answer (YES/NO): NO